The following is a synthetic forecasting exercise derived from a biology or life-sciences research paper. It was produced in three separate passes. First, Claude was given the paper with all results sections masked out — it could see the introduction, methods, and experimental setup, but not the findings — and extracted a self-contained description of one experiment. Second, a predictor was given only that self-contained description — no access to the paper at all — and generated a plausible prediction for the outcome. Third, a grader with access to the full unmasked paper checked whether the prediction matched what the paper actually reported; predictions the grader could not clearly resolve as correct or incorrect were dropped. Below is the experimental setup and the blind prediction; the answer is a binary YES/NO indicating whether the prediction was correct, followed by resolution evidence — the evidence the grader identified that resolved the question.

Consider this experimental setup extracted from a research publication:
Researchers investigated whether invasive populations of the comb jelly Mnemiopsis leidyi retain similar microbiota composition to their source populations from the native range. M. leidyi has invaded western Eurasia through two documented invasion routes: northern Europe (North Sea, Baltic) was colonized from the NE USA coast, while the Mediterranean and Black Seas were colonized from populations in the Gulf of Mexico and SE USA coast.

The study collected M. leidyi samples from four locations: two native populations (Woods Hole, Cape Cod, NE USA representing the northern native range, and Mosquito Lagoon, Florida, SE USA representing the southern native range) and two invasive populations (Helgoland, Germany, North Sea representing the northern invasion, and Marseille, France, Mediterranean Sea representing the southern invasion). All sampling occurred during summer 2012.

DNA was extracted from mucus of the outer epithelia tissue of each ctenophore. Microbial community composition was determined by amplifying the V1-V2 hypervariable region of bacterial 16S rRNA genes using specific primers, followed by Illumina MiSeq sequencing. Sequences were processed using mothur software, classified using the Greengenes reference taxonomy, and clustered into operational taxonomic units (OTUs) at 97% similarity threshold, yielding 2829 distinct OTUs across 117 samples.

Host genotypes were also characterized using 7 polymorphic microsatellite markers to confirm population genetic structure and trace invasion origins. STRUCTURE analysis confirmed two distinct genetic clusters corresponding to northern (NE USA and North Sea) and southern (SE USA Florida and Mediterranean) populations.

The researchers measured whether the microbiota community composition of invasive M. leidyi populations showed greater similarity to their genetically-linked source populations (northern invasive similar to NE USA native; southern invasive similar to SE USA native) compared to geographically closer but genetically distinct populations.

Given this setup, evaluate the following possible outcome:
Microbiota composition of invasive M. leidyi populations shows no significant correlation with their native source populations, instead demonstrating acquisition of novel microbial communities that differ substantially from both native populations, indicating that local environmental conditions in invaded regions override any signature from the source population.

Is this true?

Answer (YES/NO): NO